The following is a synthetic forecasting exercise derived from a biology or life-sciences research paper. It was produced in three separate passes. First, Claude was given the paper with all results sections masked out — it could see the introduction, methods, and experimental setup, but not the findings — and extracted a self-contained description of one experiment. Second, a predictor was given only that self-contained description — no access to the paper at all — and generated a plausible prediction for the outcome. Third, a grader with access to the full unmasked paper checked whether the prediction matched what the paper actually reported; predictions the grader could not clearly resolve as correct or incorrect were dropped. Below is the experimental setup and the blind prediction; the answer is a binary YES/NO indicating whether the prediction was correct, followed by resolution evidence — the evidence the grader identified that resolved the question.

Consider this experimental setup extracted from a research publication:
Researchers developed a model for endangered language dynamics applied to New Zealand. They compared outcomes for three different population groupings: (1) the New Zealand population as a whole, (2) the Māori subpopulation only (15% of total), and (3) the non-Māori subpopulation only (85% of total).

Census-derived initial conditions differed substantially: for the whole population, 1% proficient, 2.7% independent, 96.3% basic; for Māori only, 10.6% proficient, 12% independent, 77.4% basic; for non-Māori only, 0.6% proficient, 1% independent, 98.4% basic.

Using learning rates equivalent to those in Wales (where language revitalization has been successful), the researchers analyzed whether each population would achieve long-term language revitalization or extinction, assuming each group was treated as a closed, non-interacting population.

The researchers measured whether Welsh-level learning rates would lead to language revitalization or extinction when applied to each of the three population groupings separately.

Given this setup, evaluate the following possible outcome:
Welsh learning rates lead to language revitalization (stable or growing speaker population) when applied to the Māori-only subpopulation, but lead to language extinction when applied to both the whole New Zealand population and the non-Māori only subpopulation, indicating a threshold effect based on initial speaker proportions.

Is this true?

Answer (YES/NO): YES